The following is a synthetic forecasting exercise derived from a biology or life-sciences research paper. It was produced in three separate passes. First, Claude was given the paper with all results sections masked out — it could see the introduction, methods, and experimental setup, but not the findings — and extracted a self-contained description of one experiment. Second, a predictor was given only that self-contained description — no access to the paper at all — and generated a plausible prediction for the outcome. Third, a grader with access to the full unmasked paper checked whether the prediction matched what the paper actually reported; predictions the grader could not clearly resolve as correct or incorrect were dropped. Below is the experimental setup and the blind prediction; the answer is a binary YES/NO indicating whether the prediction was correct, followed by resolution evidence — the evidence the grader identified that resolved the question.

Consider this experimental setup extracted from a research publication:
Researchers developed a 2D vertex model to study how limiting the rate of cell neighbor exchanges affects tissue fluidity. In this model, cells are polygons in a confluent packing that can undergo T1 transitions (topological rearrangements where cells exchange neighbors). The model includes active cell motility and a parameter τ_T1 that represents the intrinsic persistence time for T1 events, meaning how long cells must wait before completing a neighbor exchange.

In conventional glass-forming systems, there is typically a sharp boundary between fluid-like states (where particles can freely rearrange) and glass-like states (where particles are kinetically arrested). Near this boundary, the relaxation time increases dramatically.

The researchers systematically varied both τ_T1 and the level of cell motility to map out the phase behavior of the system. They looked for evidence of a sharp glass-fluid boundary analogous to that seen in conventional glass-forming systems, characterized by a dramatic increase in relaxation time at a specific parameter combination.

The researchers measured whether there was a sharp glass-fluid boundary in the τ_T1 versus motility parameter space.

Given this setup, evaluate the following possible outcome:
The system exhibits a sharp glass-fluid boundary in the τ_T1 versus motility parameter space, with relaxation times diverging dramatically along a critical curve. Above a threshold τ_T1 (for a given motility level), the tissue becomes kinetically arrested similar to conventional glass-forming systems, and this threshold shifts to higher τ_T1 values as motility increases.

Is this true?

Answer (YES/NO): NO